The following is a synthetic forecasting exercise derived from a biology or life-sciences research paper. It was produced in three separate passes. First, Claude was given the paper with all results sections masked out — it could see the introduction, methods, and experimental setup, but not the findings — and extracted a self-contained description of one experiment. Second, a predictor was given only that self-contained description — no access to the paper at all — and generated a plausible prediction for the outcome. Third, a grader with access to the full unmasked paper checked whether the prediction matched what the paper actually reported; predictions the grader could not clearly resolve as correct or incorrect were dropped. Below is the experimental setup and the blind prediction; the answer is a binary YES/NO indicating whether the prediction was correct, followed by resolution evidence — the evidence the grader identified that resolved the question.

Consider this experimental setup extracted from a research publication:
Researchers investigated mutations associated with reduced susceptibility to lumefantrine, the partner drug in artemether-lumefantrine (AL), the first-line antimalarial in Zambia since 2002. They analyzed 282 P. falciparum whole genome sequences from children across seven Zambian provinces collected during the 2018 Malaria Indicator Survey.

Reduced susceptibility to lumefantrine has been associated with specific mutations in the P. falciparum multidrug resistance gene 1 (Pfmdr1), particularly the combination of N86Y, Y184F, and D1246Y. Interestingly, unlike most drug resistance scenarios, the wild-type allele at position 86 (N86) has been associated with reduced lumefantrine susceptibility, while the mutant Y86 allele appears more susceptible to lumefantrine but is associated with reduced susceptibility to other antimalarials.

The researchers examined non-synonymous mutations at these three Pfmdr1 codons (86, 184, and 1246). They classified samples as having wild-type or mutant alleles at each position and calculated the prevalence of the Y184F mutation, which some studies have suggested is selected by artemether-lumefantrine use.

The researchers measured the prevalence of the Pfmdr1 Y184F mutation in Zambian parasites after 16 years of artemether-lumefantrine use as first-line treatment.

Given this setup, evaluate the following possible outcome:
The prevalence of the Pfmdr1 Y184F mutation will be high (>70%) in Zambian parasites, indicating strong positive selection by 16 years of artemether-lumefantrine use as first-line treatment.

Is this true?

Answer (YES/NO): NO